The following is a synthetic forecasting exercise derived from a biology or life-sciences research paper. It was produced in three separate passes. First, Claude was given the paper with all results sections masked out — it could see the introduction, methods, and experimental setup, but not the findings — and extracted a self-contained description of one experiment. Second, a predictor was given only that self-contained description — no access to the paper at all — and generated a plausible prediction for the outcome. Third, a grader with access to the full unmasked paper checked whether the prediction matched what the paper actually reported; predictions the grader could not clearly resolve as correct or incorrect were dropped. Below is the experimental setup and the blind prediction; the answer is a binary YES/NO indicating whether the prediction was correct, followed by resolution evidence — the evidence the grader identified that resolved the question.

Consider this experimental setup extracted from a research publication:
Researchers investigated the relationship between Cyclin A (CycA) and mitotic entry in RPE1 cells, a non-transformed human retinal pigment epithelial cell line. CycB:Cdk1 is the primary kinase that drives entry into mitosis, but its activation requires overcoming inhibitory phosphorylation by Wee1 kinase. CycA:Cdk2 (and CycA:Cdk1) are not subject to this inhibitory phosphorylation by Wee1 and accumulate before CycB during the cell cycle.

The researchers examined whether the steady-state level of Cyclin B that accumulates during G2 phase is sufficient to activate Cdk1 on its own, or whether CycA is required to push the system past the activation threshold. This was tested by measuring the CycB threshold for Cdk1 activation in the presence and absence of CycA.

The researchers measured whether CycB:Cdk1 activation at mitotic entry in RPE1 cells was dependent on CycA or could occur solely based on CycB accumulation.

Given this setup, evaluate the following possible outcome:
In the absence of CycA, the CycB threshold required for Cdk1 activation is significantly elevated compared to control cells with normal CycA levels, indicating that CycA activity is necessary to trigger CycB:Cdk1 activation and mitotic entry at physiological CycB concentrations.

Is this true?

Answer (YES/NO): YES